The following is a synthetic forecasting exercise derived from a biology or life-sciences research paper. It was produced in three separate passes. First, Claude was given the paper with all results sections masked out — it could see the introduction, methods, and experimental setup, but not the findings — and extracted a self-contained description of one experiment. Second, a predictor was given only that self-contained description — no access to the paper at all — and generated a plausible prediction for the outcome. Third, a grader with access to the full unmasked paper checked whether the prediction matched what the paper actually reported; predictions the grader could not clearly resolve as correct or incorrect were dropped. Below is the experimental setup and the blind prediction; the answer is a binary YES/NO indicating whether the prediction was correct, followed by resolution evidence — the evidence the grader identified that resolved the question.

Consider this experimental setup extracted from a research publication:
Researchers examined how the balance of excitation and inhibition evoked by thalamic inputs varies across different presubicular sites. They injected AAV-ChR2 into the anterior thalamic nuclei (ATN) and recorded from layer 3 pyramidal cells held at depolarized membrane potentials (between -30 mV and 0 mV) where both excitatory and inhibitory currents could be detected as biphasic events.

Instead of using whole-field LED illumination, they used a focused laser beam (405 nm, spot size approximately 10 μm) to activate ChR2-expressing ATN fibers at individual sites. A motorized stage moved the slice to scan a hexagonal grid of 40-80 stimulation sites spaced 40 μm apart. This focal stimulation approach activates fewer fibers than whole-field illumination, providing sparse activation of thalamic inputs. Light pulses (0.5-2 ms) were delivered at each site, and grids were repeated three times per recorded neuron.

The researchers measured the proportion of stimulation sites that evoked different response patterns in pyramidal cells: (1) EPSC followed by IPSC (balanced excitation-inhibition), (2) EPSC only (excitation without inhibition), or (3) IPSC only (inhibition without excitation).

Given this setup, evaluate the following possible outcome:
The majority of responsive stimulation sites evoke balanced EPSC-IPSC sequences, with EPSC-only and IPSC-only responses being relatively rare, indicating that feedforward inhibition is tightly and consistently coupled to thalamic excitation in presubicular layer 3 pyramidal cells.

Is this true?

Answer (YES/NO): NO